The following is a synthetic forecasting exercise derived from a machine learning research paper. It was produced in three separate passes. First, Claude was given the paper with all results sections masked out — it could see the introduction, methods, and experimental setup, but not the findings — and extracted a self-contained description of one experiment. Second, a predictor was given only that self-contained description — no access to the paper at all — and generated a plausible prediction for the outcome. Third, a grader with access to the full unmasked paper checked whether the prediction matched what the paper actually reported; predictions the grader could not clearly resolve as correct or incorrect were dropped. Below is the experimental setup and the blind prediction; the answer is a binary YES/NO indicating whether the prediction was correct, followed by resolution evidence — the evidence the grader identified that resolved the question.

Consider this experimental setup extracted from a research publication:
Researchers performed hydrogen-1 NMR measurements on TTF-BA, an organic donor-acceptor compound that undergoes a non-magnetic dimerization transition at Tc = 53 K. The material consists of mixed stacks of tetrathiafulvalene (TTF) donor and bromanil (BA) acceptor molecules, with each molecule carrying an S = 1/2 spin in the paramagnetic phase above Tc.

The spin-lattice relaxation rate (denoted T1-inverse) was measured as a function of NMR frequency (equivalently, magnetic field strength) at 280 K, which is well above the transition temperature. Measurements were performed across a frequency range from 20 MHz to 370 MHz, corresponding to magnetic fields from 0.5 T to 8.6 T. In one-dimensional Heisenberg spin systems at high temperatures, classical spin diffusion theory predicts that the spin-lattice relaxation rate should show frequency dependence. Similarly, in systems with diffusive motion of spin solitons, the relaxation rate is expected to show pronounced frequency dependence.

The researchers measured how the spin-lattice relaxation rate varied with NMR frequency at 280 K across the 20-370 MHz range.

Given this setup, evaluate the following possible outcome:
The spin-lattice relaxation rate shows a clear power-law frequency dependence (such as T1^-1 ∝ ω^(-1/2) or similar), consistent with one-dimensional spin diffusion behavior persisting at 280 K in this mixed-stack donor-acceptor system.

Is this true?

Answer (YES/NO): NO